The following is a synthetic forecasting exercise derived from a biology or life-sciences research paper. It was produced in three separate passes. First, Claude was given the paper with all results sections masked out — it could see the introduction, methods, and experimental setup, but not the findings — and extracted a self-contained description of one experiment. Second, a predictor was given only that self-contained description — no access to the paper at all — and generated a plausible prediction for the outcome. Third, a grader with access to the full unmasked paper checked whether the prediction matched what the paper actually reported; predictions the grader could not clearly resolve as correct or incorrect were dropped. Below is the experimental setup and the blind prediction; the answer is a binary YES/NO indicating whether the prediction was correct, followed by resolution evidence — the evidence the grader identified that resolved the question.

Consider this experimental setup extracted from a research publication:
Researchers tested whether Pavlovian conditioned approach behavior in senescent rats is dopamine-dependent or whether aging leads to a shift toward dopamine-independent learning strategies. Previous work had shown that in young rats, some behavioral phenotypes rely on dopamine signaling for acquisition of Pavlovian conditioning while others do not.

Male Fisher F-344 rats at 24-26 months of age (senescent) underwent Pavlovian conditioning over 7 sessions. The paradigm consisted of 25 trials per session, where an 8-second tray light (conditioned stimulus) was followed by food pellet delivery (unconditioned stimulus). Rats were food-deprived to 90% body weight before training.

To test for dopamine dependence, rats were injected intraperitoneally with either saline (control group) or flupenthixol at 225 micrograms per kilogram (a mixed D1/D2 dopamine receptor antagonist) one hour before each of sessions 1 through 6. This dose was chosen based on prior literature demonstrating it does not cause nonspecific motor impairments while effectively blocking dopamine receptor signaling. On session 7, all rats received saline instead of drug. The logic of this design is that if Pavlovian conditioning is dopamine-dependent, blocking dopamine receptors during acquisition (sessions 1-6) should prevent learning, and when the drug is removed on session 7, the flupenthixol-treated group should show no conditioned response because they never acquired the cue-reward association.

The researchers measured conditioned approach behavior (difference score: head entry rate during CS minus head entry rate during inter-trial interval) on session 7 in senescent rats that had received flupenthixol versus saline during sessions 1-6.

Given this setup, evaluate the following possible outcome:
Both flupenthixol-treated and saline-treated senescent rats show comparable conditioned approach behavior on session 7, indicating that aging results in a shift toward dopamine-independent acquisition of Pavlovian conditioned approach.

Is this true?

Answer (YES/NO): NO